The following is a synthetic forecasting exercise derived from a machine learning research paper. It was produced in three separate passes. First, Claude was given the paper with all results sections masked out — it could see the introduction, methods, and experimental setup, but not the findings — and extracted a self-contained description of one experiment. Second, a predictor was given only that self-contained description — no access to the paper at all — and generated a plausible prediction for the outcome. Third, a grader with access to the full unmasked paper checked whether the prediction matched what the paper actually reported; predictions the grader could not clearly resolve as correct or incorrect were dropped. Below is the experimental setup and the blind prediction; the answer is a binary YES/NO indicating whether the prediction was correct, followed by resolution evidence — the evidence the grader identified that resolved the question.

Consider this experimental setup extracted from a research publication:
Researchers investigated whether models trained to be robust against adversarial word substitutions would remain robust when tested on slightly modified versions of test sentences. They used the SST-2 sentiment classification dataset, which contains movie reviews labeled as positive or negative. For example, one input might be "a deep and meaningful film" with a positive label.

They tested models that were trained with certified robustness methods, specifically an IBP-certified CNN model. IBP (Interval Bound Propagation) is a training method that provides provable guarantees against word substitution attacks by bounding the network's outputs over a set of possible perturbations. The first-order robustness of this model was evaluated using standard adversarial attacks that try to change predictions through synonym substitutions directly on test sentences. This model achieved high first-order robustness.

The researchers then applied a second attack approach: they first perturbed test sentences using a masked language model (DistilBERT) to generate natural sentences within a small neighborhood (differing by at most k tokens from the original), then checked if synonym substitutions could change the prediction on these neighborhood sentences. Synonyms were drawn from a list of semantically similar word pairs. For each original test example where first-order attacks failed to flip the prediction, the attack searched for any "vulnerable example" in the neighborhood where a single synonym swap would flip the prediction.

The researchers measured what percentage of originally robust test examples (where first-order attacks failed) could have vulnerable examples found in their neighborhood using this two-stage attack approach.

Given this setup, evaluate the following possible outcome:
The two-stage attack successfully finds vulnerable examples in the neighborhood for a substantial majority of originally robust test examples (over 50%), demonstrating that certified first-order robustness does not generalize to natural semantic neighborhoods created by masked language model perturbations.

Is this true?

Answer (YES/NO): YES